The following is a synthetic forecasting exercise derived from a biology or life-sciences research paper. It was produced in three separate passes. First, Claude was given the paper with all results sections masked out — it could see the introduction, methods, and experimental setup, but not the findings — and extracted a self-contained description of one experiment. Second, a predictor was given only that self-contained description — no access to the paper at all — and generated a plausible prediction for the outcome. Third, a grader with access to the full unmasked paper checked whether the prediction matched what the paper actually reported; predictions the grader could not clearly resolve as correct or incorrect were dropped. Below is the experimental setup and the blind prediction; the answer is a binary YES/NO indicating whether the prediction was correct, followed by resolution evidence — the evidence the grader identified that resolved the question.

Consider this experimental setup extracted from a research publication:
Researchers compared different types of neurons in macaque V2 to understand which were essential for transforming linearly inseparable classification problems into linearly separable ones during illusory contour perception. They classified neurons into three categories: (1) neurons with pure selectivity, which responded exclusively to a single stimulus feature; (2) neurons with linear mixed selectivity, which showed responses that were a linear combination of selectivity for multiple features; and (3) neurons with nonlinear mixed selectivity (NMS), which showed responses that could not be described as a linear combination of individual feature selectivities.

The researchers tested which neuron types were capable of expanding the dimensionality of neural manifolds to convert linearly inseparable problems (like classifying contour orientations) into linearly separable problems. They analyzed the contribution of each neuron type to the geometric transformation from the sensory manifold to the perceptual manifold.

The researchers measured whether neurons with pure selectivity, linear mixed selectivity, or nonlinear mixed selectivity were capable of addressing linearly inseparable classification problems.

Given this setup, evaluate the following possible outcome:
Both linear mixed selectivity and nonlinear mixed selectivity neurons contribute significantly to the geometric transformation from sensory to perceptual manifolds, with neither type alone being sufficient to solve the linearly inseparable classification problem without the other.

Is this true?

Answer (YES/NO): NO